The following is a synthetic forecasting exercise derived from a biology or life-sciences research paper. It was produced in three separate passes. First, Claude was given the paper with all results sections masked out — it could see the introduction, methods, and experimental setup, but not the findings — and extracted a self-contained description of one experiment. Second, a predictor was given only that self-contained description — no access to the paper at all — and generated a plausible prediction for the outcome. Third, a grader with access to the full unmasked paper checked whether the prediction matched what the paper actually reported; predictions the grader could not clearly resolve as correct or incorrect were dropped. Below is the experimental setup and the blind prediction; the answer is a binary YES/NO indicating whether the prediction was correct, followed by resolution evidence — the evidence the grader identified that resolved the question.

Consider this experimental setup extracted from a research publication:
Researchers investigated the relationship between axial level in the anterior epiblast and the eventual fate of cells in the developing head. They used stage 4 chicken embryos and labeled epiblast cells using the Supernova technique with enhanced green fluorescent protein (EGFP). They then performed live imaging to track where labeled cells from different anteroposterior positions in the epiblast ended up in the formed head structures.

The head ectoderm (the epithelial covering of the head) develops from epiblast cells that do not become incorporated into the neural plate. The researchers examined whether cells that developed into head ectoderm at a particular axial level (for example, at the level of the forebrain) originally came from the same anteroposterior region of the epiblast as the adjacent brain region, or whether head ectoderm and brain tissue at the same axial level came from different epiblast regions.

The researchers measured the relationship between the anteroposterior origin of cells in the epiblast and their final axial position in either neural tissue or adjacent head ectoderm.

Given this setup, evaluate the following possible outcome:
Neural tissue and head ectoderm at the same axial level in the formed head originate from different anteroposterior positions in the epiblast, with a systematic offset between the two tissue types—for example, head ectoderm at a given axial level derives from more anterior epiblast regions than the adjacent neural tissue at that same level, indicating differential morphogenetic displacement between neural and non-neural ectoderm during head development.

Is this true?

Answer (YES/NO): NO